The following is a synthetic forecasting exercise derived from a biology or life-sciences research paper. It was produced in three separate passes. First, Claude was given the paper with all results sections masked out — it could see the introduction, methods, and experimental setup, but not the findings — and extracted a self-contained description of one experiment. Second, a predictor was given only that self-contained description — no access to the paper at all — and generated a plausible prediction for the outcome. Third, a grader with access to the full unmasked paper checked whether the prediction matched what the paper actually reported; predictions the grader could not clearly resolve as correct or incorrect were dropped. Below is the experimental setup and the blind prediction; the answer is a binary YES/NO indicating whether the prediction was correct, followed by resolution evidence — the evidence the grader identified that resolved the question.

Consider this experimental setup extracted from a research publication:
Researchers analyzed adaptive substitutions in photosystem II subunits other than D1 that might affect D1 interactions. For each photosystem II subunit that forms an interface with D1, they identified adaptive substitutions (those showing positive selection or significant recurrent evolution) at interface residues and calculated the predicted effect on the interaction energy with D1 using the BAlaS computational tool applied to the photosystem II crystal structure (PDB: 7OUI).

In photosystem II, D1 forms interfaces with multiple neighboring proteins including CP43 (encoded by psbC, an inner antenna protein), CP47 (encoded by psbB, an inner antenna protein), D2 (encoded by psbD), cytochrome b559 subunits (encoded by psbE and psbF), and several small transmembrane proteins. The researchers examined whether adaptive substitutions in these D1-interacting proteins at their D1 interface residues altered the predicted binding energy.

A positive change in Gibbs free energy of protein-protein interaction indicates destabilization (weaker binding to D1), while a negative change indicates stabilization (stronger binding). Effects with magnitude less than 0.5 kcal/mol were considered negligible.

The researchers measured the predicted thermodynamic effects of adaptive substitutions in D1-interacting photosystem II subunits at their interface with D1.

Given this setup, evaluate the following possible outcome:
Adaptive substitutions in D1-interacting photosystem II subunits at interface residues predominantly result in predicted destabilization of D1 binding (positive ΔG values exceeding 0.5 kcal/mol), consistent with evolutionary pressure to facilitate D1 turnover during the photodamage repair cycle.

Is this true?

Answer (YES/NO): YES